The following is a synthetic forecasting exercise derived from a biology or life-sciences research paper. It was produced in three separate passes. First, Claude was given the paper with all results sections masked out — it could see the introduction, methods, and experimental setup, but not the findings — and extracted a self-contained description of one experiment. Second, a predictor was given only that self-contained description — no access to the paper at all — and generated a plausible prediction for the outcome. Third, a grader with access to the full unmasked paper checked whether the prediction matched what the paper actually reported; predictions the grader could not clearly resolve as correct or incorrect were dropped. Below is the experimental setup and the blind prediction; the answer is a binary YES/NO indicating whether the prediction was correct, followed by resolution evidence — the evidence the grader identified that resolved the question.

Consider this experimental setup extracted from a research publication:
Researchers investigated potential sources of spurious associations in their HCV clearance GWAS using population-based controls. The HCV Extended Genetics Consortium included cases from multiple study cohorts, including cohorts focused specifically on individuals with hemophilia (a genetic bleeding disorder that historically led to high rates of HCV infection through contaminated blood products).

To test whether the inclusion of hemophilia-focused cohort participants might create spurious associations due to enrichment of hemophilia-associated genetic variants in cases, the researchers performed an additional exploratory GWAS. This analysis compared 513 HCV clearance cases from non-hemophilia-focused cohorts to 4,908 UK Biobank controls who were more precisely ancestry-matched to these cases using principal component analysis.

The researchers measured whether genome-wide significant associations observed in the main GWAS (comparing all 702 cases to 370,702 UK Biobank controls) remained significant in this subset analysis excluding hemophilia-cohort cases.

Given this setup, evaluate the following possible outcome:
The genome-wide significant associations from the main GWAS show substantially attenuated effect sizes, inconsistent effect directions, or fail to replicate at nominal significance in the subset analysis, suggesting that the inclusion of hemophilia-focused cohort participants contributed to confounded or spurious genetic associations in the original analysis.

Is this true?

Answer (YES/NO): YES